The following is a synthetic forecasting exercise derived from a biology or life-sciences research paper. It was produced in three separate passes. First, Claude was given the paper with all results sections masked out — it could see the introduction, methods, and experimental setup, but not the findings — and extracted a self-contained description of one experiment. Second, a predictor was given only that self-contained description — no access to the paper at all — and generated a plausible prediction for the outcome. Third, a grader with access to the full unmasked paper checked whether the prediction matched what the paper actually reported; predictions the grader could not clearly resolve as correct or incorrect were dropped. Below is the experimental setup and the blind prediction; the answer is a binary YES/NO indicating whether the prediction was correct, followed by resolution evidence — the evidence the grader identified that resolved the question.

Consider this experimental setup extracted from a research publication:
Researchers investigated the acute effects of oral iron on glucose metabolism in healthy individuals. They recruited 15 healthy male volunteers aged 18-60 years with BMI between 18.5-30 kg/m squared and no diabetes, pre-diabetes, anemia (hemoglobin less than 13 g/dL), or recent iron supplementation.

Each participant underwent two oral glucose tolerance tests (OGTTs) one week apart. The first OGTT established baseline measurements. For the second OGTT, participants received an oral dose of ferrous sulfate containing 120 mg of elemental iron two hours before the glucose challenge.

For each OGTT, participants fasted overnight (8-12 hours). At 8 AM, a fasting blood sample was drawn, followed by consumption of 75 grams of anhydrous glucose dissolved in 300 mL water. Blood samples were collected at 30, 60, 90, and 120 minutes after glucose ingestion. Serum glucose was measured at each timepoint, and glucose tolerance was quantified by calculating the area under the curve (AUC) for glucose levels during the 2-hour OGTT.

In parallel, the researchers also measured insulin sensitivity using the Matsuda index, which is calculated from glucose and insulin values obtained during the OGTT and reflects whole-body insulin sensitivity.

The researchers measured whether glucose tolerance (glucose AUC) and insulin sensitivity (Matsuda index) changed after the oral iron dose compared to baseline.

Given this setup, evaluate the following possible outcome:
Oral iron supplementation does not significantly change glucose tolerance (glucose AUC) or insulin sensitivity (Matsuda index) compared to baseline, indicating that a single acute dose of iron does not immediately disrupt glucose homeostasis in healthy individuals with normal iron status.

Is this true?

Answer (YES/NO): NO